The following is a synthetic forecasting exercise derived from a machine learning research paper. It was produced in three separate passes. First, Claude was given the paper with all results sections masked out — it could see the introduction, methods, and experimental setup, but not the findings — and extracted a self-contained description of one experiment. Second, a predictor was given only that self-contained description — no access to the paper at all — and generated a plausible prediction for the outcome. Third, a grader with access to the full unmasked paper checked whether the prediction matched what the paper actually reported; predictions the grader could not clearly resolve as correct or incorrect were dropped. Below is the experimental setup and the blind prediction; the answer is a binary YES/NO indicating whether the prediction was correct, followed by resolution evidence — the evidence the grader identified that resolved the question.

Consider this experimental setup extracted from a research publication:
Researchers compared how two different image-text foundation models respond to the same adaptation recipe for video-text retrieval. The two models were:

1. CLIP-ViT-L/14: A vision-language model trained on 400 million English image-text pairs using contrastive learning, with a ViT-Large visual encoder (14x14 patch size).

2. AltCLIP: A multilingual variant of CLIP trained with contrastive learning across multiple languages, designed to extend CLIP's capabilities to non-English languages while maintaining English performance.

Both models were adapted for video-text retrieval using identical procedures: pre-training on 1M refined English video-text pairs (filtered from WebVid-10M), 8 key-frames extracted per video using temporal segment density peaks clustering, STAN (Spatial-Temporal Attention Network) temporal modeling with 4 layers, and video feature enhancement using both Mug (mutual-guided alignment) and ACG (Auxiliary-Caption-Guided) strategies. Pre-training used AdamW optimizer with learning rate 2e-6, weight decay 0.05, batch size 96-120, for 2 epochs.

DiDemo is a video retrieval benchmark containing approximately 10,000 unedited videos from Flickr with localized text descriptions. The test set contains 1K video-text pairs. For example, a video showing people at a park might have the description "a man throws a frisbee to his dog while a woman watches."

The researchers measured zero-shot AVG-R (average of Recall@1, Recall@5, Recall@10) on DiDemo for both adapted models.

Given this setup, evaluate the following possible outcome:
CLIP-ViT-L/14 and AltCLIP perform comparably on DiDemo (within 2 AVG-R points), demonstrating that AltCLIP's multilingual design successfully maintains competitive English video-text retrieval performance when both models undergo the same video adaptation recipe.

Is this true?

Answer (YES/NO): NO